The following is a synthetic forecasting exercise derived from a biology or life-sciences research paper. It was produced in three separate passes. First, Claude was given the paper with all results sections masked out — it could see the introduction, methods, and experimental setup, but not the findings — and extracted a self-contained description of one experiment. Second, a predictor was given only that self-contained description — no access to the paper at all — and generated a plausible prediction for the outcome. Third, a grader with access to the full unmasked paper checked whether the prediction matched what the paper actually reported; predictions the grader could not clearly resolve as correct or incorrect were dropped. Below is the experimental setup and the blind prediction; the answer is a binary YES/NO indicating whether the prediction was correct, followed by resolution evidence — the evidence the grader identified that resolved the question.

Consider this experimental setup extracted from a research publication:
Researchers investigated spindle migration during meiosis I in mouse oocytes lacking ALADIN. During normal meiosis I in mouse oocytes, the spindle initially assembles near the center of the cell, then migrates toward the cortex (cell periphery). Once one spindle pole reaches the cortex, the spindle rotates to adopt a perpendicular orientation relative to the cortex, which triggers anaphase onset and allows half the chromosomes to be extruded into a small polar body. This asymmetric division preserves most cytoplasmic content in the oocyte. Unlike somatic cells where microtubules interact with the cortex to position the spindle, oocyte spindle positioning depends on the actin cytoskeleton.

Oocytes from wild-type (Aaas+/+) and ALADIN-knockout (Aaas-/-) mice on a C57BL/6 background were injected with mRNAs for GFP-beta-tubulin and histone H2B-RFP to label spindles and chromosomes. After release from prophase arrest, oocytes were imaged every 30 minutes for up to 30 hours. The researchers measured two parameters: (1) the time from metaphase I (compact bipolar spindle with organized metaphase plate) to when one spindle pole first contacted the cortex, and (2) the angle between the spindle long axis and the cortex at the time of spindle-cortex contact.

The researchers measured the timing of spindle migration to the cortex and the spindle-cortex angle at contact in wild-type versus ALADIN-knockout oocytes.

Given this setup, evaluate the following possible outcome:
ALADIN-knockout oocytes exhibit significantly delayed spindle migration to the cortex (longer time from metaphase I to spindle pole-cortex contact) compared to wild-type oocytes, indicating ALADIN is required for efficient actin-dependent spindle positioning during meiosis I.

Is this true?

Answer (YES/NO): NO